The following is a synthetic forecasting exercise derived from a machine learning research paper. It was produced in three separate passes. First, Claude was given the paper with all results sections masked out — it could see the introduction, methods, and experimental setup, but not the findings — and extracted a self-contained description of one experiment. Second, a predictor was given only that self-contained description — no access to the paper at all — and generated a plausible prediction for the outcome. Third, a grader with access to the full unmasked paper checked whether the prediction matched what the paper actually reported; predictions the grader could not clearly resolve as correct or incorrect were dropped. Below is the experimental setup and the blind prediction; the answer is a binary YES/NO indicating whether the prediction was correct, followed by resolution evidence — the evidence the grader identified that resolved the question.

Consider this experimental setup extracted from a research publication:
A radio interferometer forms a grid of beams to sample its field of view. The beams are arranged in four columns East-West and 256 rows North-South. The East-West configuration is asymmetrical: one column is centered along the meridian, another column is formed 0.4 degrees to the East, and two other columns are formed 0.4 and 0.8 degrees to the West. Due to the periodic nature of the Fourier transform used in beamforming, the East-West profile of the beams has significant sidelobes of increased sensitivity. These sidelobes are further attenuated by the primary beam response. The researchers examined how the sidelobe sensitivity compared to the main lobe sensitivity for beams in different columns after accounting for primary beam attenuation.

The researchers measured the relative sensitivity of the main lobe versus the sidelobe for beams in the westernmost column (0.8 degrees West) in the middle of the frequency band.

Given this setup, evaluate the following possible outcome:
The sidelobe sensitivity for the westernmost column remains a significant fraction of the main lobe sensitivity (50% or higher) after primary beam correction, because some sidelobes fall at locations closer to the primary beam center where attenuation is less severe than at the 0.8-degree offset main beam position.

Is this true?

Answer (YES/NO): NO